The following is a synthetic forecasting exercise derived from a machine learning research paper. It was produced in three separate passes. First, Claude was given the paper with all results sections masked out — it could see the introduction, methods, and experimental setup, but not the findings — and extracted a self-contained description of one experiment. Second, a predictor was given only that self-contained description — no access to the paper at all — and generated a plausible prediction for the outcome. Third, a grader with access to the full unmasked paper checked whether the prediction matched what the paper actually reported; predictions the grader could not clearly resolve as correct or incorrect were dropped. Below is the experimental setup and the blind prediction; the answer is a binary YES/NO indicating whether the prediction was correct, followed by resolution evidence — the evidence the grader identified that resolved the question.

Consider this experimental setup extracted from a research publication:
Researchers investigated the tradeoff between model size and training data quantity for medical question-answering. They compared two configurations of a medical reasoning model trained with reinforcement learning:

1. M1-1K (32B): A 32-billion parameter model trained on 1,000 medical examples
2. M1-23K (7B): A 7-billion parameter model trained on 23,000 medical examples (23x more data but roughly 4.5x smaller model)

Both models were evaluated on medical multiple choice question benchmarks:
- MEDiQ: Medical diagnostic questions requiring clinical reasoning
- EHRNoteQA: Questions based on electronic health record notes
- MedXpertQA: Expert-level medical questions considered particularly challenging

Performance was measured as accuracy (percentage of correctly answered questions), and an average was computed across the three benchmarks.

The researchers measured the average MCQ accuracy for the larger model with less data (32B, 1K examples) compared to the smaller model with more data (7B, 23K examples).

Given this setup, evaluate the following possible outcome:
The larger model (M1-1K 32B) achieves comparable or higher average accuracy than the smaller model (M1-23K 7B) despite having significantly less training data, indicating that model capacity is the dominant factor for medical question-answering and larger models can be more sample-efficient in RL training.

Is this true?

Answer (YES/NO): YES